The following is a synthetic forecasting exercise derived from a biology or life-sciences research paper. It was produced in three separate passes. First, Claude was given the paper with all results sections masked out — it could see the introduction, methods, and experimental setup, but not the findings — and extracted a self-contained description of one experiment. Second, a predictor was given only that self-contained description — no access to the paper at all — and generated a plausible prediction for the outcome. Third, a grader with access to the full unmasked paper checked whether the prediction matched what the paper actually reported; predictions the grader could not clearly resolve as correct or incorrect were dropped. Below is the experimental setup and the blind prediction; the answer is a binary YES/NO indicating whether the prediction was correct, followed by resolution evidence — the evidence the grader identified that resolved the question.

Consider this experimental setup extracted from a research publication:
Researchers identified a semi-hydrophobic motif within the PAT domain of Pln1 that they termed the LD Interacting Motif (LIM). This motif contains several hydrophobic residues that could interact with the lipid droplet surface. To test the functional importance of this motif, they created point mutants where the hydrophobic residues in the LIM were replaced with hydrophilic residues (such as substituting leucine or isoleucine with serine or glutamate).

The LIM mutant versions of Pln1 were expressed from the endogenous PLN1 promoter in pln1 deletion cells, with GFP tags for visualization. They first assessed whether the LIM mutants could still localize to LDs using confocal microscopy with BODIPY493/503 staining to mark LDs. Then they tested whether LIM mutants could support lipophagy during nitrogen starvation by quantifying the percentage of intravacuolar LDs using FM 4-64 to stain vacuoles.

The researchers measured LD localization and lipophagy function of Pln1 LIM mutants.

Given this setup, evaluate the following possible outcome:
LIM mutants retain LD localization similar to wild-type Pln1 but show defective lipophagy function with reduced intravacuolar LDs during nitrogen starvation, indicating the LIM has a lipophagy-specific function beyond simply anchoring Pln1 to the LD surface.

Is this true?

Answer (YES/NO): NO